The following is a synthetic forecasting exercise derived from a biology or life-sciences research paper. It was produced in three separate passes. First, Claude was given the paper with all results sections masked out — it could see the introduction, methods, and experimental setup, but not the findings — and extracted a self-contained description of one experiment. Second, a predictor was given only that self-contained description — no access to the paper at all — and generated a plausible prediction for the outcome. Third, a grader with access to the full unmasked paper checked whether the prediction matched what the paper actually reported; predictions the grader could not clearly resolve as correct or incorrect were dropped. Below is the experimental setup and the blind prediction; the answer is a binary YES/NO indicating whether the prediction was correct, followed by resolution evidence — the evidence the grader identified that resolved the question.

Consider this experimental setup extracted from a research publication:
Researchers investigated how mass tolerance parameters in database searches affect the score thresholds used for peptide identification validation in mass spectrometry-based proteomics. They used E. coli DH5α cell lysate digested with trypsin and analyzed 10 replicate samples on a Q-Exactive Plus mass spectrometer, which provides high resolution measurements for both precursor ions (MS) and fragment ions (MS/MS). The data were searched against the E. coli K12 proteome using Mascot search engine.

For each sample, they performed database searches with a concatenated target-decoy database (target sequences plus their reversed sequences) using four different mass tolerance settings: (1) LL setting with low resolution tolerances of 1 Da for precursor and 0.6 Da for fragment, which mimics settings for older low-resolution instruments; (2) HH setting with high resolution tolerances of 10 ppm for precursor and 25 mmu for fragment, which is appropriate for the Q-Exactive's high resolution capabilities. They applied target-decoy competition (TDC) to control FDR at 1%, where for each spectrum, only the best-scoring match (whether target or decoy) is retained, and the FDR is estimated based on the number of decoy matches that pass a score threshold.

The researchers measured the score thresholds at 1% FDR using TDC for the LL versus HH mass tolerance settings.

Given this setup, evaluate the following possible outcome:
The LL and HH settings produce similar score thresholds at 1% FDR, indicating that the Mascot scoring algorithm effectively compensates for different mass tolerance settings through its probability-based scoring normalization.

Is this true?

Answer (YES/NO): NO